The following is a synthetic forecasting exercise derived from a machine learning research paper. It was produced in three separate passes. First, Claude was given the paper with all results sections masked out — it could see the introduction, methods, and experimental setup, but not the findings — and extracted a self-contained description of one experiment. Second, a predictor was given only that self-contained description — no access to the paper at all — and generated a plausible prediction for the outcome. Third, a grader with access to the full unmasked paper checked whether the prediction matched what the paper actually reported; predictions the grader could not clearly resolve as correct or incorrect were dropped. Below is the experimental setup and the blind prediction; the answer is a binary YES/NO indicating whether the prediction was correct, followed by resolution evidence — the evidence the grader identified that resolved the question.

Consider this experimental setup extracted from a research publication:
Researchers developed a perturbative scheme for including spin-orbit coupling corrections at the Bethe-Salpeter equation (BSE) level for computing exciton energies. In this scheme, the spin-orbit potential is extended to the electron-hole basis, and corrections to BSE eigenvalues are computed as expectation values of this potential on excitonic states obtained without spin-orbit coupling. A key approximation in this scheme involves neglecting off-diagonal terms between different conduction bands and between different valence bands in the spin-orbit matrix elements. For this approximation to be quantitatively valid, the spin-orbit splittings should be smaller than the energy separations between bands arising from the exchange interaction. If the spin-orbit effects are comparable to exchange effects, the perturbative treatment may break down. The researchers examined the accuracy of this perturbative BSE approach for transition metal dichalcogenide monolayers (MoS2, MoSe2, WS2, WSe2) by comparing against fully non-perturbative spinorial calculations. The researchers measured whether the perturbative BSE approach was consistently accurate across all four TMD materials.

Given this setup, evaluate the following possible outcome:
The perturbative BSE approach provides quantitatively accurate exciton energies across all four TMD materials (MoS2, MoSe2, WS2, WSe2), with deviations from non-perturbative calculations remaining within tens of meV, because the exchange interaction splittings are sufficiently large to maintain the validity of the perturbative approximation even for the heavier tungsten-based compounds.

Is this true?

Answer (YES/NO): NO